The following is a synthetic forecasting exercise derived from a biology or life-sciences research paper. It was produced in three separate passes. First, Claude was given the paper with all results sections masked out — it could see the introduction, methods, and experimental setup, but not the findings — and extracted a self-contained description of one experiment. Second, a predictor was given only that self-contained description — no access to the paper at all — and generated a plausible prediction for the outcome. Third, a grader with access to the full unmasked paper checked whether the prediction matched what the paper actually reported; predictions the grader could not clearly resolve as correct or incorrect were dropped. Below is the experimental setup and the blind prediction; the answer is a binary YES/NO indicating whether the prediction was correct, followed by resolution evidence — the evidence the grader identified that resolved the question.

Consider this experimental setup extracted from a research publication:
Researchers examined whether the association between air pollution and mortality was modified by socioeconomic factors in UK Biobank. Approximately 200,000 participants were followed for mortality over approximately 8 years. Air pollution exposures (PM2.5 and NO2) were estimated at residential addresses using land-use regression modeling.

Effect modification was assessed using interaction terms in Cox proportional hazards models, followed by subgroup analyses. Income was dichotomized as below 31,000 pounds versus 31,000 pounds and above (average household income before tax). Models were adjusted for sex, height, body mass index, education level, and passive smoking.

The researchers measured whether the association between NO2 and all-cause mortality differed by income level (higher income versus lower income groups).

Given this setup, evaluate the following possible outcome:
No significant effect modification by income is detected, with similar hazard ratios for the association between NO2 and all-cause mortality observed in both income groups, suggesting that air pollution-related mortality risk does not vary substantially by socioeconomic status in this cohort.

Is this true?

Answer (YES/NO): YES